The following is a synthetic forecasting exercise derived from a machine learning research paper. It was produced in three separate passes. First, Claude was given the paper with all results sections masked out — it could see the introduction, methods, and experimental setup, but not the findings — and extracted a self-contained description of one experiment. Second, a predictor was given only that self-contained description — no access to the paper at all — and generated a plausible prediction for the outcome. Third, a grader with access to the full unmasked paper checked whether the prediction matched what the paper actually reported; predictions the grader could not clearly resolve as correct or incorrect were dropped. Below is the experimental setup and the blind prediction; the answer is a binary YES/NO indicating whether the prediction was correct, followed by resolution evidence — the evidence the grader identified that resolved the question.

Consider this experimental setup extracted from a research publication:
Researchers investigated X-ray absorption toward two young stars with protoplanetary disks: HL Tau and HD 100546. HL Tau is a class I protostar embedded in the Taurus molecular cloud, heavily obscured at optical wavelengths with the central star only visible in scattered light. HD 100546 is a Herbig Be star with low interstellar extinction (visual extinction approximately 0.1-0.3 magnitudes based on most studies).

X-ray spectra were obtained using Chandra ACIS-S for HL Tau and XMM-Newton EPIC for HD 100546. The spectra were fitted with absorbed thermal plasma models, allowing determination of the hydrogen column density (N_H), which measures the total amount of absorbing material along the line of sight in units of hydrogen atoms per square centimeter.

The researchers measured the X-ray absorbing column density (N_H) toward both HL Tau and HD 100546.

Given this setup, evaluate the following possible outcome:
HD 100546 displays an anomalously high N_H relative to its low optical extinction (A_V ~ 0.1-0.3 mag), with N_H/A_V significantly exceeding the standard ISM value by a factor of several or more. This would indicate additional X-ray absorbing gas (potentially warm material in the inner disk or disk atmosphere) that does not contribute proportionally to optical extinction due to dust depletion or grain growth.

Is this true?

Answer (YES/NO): YES